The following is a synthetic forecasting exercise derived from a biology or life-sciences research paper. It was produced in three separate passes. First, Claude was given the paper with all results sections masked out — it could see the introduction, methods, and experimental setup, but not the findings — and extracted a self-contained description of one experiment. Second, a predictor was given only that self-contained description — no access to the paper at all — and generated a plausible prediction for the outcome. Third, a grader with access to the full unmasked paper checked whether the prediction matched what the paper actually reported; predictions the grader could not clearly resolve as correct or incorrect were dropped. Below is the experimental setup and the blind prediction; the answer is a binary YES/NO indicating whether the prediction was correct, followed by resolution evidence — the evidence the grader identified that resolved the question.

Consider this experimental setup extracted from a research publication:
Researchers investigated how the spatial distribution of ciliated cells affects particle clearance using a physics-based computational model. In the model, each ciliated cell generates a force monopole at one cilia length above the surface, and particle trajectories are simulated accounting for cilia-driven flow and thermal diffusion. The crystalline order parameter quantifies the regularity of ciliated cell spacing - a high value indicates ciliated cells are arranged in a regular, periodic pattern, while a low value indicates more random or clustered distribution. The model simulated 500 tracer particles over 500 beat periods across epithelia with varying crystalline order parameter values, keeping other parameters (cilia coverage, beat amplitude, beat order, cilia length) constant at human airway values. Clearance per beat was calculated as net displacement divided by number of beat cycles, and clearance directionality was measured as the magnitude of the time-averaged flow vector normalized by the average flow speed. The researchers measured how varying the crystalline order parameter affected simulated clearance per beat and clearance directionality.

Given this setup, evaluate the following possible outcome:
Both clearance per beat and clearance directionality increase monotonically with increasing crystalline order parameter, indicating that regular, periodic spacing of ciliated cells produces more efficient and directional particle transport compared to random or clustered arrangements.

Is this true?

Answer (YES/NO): NO